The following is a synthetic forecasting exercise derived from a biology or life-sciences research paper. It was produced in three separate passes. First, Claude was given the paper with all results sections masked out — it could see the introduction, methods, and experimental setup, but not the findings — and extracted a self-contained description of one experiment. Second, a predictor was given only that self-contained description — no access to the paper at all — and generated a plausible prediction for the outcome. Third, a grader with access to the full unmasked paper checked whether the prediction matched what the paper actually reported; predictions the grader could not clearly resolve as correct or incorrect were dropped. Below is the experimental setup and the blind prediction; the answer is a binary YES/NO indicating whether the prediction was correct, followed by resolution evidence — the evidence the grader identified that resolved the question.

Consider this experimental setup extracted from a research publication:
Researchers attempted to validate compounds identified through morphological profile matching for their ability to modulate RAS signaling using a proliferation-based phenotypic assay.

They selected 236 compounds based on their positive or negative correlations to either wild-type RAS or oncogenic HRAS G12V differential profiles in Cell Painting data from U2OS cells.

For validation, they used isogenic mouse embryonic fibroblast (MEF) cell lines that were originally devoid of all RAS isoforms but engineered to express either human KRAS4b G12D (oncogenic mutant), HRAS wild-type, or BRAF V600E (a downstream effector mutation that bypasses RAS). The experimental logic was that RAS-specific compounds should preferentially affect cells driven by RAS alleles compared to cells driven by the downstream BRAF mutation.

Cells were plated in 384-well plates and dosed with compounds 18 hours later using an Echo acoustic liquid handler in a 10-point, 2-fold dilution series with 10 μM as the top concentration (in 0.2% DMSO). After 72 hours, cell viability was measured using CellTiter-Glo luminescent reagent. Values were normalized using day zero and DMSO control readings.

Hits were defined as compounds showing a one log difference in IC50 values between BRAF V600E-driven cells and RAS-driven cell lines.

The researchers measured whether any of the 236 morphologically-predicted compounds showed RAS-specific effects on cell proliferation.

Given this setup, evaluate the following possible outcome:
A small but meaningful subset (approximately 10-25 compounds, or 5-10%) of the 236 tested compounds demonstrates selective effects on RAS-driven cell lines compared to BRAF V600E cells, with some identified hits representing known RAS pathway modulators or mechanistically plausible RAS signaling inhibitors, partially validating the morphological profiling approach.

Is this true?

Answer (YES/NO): NO